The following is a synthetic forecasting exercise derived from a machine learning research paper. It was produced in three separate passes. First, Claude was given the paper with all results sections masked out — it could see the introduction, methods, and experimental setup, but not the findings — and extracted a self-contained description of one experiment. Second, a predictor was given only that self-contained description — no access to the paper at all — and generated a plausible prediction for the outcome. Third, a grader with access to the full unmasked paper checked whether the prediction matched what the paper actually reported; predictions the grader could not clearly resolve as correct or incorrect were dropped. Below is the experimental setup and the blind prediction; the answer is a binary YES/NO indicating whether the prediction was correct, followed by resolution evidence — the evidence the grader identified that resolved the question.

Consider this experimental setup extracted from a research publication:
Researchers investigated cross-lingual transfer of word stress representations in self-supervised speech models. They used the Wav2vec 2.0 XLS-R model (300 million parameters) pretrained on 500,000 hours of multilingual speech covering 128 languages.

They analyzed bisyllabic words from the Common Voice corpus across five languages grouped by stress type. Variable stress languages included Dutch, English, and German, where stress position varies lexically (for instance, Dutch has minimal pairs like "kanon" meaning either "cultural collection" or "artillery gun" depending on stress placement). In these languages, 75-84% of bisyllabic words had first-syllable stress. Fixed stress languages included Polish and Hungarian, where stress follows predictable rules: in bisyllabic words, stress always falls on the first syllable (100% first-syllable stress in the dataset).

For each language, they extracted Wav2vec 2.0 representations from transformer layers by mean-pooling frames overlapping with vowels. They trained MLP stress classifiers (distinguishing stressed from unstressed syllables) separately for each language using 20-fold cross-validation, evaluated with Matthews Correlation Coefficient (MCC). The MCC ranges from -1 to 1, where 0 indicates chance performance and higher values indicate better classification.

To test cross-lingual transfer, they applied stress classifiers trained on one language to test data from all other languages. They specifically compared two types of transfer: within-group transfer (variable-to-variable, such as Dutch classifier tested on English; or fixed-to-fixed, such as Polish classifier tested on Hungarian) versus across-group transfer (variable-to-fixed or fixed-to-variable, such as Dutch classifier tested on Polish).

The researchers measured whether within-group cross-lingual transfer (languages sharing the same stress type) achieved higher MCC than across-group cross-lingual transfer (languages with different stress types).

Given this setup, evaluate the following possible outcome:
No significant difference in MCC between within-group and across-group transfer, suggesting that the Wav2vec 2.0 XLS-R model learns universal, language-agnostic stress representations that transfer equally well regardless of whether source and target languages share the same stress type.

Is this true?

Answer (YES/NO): NO